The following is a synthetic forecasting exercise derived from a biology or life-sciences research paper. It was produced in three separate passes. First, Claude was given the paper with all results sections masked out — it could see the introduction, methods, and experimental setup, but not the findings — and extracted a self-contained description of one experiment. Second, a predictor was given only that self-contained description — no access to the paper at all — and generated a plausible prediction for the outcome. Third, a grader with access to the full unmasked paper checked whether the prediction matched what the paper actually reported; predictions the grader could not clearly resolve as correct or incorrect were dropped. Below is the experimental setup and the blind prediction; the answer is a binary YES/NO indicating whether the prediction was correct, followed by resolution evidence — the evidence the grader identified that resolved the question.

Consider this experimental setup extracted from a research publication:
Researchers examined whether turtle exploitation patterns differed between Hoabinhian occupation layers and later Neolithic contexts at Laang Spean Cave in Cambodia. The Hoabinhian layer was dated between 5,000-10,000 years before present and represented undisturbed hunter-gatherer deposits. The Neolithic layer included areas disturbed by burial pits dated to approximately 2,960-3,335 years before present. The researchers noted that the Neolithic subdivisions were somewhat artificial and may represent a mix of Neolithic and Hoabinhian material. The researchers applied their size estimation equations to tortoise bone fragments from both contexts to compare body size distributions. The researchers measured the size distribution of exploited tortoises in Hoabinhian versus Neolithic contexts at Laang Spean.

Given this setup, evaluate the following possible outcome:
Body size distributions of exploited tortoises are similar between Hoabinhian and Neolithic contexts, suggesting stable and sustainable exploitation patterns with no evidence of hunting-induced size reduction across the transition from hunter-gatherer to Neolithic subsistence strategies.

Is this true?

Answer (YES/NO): YES